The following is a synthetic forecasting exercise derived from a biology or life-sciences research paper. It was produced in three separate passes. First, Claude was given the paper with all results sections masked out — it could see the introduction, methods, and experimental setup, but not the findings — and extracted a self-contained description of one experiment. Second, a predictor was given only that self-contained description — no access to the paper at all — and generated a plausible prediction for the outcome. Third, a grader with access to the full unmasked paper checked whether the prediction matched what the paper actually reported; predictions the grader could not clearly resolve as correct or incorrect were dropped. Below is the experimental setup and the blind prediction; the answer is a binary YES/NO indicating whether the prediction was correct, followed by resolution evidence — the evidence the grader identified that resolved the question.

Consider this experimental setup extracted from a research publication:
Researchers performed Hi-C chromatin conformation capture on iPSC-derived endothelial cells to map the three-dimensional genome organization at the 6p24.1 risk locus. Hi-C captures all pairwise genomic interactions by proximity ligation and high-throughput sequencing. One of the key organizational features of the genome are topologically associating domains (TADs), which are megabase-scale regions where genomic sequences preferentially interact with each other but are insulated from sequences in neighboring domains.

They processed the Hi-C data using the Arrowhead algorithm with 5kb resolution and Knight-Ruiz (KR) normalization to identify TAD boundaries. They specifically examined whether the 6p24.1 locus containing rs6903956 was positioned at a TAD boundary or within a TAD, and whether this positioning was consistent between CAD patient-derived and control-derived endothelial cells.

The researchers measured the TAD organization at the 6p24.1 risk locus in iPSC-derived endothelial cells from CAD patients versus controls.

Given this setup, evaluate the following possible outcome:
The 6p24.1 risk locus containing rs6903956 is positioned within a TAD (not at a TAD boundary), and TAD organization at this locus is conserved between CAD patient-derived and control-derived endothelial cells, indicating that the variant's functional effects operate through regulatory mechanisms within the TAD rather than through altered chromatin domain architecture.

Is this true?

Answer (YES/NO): YES